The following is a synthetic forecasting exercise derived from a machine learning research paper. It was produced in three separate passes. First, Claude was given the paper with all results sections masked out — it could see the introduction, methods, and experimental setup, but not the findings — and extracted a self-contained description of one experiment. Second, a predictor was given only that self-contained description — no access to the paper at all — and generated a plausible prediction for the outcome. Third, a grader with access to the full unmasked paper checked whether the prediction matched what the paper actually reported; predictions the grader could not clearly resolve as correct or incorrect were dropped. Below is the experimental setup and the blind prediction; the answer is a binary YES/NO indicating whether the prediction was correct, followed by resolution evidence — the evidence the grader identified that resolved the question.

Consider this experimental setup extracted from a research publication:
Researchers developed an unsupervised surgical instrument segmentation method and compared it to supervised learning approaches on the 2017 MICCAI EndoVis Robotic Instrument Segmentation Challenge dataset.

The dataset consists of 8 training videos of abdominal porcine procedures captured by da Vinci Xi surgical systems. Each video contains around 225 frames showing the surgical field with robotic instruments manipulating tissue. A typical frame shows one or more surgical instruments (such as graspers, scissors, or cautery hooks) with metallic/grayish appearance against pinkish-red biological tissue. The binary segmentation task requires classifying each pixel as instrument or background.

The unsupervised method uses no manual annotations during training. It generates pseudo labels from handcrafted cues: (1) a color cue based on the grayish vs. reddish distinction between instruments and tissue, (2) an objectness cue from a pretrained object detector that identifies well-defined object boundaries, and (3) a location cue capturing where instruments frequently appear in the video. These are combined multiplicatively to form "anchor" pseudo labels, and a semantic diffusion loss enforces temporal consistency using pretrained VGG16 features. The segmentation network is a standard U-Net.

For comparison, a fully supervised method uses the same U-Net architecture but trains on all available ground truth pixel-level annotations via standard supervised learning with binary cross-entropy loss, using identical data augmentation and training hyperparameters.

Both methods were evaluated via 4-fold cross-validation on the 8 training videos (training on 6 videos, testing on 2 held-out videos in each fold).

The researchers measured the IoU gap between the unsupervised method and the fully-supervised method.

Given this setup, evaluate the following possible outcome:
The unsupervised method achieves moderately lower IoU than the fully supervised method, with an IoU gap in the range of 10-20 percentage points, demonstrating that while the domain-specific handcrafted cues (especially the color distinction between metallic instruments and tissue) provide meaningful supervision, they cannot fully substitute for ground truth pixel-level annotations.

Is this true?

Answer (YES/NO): NO